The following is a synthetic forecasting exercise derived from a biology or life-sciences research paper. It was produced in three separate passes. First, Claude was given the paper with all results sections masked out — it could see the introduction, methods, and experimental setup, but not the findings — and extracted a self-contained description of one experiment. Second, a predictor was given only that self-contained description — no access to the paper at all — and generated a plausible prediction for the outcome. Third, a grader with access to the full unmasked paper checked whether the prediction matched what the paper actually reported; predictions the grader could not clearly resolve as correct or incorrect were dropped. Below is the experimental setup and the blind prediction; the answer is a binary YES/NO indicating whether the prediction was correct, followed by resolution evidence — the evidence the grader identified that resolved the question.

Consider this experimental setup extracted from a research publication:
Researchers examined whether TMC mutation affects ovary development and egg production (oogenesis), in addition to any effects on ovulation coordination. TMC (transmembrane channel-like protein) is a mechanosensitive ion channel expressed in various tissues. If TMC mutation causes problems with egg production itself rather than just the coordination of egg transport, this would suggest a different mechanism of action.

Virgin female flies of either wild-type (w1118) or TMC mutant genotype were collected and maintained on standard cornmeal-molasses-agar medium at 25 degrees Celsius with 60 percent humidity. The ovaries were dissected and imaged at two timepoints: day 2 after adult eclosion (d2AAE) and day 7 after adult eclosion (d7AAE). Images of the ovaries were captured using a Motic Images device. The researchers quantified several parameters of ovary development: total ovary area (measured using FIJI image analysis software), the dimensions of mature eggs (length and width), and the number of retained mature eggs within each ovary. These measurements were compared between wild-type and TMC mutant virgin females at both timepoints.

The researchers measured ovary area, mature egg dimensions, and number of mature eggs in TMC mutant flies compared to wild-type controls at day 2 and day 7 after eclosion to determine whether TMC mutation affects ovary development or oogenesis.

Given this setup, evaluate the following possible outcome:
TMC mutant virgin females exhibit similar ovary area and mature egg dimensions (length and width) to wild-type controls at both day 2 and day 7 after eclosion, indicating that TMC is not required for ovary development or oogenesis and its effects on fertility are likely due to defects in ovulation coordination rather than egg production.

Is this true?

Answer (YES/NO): NO